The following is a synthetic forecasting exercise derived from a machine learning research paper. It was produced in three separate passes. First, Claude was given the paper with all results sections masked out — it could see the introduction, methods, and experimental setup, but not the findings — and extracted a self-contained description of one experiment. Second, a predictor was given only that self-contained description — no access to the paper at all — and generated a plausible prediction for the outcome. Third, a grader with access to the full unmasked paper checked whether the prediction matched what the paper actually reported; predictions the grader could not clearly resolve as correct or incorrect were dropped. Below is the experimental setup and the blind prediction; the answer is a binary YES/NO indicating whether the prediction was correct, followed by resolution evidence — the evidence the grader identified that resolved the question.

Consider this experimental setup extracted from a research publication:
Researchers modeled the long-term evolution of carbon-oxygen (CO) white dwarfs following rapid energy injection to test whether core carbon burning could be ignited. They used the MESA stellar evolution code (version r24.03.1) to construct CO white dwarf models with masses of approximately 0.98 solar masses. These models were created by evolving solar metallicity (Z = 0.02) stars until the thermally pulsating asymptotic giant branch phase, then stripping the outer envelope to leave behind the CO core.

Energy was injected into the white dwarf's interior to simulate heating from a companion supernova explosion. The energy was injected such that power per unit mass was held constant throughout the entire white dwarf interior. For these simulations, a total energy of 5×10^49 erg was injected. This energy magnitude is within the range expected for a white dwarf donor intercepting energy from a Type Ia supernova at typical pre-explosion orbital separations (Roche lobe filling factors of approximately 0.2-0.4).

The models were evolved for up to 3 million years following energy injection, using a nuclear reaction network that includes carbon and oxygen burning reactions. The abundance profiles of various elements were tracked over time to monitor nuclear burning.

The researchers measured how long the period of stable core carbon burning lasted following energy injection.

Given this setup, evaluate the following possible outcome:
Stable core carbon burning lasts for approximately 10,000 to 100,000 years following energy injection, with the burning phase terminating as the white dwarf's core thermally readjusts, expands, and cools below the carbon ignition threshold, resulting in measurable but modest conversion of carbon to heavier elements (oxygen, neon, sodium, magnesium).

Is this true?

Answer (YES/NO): NO